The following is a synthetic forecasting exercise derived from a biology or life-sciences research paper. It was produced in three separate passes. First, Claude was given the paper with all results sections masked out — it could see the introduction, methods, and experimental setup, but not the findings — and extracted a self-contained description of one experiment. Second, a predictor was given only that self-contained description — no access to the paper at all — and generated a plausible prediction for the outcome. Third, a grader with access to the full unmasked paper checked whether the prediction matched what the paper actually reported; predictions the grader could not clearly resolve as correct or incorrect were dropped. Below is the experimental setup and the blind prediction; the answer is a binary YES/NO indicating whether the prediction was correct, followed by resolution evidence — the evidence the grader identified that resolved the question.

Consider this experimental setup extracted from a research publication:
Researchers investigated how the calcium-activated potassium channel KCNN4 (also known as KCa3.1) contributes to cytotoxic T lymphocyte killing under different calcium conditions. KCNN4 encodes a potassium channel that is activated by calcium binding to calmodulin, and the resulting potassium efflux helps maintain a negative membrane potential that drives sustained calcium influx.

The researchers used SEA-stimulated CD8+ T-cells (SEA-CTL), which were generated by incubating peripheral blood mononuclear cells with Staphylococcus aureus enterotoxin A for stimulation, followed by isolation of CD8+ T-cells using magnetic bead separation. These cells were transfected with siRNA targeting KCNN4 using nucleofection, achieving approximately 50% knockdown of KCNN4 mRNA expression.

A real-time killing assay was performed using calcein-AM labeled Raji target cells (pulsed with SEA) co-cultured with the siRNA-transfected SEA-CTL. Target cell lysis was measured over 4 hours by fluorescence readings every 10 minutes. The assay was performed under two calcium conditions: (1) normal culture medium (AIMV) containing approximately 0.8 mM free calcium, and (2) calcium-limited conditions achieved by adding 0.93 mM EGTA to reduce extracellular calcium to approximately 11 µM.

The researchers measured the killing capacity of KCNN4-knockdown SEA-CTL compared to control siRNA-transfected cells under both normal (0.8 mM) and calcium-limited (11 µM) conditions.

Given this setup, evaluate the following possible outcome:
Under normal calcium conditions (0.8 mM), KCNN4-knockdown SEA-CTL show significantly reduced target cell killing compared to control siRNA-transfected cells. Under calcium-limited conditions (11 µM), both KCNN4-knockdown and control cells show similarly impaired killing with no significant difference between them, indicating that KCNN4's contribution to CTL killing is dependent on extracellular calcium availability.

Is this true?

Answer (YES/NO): NO